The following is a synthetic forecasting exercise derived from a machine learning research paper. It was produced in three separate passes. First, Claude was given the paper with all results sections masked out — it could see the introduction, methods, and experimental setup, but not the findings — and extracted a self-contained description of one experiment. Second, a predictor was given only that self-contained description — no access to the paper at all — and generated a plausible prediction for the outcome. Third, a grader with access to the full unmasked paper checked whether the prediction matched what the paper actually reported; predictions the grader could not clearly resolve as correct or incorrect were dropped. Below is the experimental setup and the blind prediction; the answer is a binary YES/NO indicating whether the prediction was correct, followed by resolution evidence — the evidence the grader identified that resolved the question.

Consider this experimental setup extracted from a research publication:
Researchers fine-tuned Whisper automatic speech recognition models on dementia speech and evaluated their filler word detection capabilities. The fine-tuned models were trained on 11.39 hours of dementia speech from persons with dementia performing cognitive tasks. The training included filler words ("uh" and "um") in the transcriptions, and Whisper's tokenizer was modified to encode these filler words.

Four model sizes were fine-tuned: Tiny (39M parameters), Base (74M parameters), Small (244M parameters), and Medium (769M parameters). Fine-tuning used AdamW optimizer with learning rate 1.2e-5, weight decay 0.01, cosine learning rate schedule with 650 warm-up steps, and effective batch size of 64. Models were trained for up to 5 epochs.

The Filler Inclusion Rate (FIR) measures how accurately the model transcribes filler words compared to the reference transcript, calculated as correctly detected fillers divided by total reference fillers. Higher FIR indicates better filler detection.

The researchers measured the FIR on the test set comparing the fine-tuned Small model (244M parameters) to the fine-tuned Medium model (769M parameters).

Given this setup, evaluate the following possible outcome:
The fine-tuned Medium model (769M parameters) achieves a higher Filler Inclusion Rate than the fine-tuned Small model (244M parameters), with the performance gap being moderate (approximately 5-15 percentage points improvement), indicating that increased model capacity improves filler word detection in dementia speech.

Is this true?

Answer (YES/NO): NO